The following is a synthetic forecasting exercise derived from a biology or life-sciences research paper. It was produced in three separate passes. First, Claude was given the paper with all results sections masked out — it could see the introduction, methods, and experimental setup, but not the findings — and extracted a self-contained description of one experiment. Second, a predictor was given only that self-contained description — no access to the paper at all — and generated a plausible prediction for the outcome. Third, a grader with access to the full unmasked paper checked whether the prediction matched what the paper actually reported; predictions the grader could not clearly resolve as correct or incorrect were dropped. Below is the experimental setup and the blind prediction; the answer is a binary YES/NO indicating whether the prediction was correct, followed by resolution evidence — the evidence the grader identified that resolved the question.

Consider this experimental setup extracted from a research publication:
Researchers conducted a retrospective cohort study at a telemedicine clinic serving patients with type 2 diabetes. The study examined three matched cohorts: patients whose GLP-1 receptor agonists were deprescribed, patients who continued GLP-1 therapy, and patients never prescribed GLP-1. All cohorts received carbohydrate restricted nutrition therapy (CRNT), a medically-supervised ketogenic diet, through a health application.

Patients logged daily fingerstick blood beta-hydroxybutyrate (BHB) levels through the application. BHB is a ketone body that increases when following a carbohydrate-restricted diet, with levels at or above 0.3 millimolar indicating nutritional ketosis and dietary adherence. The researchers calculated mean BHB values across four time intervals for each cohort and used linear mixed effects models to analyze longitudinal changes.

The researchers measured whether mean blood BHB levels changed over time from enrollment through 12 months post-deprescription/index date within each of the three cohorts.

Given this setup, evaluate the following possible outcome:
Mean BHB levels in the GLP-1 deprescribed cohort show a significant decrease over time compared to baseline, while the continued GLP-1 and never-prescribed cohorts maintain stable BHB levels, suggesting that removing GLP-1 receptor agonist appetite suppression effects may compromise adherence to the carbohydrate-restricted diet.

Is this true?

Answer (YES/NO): NO